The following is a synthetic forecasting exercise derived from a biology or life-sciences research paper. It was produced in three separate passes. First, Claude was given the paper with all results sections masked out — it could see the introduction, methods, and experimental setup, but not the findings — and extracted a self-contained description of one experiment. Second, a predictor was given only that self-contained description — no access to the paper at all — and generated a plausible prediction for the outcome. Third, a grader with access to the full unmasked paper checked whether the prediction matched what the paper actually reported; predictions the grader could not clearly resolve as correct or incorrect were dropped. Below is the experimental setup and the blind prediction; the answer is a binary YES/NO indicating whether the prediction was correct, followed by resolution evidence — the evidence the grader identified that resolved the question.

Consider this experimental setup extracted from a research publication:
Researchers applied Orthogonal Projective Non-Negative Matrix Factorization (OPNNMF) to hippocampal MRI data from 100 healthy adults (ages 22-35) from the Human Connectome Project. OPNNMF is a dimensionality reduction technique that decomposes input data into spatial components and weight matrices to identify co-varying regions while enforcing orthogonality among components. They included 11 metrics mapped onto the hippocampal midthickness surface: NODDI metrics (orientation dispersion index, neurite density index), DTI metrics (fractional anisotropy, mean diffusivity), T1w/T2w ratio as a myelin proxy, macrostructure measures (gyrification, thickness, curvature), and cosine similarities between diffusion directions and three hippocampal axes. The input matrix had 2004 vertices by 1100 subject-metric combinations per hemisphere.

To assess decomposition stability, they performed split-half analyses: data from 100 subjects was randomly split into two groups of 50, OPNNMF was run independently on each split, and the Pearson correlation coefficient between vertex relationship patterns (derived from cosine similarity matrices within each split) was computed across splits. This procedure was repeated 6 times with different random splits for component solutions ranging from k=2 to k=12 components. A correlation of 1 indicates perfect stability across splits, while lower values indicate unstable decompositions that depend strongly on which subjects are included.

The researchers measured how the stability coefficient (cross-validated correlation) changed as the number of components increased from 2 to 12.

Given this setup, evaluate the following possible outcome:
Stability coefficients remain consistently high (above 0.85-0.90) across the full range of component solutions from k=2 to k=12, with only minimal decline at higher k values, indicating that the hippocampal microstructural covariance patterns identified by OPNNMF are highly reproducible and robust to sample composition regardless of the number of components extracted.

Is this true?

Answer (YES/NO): NO